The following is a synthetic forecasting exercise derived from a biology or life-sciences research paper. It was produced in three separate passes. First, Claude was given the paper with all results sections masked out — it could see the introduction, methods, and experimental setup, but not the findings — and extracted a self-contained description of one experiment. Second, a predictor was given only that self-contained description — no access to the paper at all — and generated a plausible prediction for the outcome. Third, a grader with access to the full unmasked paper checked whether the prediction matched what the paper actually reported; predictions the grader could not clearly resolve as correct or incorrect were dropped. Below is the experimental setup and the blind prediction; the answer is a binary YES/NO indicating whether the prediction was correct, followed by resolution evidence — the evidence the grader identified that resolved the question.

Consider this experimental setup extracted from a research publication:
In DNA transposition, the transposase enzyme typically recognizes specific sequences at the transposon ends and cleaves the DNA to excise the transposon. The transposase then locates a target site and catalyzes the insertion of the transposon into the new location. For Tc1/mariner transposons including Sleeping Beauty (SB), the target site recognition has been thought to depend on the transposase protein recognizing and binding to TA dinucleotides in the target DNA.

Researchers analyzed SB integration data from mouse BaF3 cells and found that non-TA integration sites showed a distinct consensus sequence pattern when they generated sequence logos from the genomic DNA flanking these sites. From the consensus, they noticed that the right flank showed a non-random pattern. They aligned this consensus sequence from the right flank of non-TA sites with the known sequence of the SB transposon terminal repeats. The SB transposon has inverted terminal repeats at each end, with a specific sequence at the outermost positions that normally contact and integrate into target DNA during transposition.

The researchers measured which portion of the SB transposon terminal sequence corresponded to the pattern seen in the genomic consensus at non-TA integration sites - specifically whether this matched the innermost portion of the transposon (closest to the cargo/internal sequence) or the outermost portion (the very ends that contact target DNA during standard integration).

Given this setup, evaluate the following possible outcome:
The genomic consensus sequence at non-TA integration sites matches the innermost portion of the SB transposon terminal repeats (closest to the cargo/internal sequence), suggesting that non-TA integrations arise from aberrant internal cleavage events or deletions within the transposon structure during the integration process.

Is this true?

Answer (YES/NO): NO